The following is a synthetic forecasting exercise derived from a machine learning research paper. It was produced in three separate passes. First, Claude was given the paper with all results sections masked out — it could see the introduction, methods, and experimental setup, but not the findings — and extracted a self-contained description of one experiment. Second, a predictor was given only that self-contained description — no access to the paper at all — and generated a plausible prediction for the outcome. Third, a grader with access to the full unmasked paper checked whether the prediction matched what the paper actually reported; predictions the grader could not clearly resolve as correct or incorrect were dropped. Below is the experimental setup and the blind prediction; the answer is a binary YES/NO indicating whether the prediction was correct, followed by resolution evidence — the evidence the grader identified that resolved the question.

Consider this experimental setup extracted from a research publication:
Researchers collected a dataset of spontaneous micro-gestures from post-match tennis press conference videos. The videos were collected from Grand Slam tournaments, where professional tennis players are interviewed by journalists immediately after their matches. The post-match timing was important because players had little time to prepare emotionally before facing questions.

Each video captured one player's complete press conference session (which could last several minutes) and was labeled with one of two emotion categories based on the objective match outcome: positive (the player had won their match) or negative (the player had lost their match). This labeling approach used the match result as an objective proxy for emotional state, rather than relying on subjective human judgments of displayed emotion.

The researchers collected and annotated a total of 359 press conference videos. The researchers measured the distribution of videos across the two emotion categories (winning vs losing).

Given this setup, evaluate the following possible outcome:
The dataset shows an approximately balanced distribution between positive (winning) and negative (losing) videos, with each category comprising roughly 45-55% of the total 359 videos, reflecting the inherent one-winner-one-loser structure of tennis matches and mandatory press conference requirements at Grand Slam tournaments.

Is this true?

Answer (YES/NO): NO